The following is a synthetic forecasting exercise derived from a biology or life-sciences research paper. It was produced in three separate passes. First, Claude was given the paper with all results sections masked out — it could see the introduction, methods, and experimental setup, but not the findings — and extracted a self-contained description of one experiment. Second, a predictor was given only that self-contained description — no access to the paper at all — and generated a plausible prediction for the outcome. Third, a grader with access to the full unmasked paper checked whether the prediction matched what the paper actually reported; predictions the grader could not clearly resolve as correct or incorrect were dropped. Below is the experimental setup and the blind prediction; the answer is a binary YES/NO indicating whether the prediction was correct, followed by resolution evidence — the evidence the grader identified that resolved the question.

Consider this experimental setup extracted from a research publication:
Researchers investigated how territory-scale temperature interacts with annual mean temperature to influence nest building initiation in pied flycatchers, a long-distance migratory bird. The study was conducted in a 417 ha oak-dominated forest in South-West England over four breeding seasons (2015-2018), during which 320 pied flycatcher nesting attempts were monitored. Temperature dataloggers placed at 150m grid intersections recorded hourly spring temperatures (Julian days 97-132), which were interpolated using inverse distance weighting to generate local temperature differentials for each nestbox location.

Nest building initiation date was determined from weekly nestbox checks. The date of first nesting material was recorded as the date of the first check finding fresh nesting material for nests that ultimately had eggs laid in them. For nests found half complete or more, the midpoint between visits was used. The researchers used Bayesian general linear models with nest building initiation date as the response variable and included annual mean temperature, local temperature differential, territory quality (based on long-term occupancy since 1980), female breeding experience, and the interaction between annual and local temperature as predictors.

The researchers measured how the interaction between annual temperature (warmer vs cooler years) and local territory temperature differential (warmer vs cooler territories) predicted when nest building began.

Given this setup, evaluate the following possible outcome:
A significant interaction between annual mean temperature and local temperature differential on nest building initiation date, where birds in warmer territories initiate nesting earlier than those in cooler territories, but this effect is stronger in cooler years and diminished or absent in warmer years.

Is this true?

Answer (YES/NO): NO